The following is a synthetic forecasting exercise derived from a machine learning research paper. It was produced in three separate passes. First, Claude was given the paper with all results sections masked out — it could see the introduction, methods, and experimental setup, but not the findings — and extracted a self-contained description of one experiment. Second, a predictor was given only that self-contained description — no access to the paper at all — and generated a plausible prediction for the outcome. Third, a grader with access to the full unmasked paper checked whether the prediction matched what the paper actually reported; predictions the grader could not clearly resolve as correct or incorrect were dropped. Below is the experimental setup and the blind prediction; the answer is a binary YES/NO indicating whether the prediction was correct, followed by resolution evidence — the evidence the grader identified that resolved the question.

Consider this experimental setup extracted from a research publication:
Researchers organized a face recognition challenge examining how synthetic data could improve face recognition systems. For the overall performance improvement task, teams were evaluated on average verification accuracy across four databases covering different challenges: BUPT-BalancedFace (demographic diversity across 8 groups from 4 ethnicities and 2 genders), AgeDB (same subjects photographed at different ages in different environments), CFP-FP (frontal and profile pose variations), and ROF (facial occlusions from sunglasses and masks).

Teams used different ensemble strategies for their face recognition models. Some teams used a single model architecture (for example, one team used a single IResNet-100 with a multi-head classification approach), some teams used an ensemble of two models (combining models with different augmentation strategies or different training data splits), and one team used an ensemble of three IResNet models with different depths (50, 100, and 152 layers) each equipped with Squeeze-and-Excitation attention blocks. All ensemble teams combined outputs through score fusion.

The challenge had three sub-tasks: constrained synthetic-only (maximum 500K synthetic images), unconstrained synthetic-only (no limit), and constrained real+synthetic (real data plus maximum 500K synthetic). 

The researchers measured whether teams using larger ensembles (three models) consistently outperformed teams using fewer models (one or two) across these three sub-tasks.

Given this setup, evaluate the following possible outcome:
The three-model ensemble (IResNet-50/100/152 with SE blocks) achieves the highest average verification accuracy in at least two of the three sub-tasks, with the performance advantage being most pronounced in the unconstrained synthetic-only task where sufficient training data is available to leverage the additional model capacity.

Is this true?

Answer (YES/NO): NO